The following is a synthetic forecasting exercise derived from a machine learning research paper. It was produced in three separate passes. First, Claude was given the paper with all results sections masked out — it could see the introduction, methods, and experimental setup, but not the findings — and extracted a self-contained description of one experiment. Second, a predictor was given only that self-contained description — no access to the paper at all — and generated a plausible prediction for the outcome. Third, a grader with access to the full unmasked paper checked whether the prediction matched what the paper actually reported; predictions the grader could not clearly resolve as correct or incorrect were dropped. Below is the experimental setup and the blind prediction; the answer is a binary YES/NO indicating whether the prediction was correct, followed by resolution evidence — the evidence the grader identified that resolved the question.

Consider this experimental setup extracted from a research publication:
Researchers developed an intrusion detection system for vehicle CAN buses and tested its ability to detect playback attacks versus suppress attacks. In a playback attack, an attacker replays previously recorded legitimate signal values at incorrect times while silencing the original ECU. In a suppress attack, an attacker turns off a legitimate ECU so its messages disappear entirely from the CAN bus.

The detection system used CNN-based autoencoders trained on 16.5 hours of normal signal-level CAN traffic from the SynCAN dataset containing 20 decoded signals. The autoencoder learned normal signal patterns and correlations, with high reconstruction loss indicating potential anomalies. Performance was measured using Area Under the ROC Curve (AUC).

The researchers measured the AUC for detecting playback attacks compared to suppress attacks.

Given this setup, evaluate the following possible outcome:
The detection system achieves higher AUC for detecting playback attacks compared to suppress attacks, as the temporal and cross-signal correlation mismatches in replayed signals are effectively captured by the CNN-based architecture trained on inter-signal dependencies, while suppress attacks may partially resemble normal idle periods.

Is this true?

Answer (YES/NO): NO